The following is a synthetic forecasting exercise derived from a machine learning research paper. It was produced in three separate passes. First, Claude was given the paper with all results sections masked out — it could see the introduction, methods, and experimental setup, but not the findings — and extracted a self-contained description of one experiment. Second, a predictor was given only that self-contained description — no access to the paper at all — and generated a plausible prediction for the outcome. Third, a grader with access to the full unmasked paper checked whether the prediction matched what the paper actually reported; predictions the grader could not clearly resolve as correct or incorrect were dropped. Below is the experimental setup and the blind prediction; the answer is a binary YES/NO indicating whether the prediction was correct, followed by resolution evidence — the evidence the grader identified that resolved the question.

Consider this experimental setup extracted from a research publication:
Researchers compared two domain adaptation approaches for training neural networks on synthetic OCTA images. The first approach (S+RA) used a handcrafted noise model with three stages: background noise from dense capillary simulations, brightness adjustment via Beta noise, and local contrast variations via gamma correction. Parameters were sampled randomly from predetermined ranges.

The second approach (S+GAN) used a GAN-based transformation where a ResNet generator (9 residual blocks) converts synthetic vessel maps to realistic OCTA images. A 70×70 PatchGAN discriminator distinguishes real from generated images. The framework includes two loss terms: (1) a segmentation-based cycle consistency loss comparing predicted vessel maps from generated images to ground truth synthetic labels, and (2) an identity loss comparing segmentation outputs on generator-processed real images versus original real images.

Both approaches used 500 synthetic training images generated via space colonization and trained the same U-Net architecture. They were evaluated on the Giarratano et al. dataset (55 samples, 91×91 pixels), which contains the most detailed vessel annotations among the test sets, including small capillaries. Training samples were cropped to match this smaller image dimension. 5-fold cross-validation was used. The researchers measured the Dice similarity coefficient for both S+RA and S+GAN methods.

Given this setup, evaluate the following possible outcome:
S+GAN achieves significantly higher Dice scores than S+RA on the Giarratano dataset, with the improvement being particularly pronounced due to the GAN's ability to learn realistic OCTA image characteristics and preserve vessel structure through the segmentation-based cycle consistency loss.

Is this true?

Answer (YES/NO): NO